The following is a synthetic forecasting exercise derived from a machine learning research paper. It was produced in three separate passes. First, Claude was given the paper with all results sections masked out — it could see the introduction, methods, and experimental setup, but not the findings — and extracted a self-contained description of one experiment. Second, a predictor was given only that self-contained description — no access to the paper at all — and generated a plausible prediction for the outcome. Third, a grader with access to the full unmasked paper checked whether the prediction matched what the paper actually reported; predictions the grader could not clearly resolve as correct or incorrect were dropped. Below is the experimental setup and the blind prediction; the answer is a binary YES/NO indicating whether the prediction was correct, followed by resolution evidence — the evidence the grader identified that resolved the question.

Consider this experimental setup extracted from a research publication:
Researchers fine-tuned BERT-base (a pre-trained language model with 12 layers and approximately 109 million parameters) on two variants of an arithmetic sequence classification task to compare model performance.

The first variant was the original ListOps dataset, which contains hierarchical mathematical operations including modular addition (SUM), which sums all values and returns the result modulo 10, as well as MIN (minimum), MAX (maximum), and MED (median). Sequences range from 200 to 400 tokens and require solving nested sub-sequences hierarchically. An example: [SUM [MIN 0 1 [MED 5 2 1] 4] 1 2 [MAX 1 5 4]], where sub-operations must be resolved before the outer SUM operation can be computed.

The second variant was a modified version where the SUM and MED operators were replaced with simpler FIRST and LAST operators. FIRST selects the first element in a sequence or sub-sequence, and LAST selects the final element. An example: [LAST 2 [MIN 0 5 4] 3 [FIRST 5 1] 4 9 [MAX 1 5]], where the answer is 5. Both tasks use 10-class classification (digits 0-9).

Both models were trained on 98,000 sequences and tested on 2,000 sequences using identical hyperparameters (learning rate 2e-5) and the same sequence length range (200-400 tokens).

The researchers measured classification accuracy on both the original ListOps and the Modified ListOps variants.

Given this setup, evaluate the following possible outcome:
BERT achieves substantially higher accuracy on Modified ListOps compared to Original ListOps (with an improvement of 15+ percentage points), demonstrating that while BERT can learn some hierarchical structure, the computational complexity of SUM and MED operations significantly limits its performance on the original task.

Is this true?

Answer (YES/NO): YES